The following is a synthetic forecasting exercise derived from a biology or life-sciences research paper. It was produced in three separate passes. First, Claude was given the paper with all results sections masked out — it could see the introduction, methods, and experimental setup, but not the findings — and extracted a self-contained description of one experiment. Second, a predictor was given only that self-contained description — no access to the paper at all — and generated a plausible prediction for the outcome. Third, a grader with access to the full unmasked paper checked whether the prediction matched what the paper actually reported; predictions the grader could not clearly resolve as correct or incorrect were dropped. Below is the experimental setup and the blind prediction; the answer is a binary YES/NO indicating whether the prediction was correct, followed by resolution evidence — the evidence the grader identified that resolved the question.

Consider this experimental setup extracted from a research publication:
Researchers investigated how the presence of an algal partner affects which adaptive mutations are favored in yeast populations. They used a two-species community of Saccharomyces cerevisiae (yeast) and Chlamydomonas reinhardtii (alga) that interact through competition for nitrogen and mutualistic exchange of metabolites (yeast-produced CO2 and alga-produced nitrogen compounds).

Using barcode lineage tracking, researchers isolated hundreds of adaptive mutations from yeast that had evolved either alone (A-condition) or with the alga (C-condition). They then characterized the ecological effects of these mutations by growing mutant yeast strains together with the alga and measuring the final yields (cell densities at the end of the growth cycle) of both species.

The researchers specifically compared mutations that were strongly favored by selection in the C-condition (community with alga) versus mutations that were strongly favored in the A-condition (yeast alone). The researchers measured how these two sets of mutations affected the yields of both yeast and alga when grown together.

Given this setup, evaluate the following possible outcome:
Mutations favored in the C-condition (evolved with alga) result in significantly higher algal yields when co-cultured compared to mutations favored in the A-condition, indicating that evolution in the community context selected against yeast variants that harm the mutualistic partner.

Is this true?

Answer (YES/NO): YES